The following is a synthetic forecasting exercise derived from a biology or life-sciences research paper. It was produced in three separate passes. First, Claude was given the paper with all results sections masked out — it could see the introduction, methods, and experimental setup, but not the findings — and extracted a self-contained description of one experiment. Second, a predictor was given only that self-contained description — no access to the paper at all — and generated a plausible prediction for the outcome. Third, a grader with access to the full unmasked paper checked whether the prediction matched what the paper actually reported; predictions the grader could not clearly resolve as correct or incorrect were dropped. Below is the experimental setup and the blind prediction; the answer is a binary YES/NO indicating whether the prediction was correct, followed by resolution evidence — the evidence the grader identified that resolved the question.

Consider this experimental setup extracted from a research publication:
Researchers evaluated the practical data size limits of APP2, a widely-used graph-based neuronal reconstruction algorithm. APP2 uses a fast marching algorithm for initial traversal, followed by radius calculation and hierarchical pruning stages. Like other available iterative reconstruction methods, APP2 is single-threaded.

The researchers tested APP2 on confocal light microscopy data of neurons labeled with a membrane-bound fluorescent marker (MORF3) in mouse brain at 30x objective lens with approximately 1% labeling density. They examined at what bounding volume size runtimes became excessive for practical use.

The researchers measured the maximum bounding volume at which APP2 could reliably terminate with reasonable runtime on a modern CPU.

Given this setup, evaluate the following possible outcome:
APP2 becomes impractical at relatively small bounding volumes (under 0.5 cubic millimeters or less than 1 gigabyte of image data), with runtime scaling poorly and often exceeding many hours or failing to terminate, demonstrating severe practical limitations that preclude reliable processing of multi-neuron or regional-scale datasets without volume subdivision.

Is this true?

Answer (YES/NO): NO